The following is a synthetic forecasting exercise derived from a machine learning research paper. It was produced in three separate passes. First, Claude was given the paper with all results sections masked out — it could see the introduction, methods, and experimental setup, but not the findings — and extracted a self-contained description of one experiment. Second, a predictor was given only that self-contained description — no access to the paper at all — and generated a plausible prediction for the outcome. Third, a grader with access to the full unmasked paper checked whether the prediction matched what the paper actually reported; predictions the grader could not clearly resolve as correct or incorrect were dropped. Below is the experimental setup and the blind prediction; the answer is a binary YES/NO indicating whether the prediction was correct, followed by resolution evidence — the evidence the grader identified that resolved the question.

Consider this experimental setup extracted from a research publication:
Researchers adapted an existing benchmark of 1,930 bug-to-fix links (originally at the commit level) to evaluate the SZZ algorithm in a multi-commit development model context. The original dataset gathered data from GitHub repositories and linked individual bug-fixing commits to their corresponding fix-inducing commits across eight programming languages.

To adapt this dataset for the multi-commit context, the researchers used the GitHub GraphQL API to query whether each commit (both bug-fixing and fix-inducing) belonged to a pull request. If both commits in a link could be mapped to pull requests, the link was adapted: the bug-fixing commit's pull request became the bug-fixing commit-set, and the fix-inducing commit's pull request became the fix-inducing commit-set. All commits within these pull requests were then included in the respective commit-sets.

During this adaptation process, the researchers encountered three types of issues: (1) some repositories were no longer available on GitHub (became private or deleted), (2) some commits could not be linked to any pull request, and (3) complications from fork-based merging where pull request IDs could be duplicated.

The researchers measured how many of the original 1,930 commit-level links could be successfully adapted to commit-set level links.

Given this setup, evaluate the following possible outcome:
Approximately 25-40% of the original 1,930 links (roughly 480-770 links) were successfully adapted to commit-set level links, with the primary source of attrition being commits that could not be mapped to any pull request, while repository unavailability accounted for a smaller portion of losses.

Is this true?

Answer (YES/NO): NO